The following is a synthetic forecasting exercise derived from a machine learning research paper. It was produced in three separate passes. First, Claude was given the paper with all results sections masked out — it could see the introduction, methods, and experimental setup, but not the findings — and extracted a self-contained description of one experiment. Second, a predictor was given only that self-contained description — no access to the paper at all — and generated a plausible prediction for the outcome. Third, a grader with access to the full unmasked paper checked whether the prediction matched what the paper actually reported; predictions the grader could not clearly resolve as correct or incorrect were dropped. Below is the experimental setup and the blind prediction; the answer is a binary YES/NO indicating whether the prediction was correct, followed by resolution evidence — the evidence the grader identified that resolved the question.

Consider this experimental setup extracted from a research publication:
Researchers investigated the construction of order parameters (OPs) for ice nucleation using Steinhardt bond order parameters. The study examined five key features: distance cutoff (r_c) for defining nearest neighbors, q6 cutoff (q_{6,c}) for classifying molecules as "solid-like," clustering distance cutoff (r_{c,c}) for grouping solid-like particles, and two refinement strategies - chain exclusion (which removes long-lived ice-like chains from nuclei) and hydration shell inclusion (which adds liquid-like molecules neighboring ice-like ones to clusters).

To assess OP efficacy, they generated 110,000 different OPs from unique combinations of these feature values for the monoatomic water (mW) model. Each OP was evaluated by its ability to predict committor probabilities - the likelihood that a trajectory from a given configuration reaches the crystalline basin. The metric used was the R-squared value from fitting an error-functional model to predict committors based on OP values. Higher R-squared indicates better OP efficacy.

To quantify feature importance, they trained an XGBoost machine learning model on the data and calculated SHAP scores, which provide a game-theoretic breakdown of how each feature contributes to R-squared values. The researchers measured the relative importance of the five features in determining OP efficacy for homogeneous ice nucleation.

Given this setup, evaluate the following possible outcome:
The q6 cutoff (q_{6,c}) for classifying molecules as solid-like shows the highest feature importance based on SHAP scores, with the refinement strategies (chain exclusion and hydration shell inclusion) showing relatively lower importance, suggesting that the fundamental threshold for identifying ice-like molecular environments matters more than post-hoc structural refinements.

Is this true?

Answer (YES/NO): NO